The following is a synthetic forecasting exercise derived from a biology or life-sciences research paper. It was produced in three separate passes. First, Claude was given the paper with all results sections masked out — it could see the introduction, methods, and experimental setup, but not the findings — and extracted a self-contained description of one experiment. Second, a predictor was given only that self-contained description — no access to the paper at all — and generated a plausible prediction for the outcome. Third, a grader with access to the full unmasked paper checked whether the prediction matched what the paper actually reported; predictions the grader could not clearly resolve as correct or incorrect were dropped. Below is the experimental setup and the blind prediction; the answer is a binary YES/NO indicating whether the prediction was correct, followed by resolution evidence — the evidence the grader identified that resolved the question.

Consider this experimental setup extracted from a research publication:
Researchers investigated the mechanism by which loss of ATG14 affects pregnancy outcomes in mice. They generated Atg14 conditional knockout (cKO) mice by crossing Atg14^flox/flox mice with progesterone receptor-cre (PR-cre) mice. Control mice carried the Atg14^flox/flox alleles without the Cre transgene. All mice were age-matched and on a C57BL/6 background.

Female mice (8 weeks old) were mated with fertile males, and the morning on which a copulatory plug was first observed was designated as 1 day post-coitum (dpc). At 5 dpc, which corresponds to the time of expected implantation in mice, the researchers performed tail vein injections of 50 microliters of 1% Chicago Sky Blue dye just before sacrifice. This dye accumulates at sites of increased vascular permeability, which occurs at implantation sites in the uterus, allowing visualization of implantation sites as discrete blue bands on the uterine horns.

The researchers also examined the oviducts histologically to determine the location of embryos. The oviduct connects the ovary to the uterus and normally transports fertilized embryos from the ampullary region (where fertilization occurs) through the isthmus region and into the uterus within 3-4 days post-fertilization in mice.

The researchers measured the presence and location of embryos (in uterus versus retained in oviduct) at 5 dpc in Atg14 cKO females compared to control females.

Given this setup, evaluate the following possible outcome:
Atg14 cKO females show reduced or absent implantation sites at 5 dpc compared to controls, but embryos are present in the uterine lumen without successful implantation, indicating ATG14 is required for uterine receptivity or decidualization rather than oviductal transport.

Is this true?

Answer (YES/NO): NO